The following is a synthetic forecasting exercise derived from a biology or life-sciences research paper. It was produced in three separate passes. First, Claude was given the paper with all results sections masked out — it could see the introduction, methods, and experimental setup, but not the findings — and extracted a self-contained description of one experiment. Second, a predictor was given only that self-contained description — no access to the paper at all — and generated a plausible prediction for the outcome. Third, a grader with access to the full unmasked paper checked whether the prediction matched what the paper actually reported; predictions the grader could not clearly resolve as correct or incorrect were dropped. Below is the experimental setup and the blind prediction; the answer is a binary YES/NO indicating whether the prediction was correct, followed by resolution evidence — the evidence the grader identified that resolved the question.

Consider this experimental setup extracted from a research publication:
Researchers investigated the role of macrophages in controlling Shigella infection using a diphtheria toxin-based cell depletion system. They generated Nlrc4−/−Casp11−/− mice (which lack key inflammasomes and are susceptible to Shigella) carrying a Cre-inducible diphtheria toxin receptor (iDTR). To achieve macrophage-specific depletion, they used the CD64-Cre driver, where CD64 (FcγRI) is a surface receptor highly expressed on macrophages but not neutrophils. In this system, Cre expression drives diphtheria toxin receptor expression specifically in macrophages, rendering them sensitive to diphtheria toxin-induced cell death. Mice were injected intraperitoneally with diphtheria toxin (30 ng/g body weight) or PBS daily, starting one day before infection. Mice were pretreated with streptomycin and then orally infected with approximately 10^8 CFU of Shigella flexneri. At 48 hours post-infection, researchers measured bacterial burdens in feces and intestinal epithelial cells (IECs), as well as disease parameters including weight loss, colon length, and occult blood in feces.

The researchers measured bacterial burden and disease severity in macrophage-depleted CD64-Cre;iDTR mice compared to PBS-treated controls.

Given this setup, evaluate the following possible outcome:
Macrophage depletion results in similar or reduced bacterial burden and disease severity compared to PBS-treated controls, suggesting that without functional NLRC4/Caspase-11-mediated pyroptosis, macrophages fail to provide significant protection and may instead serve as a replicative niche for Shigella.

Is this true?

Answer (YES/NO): NO